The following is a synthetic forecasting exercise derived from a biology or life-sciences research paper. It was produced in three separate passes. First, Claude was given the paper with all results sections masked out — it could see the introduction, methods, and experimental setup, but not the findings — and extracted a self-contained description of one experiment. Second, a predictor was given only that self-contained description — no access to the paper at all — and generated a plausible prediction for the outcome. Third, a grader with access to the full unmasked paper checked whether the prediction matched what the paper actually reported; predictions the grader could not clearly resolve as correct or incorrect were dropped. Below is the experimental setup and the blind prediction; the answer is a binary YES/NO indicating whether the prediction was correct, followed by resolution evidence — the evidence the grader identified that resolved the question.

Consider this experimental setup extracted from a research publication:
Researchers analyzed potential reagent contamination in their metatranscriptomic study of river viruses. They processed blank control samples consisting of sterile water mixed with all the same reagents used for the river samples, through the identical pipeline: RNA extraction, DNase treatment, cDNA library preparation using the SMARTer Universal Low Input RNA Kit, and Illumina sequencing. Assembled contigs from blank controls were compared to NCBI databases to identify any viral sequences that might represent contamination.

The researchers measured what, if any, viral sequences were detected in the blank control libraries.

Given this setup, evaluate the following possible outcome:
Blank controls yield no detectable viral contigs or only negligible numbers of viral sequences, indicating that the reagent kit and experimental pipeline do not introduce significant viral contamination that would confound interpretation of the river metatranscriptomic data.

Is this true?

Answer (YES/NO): NO